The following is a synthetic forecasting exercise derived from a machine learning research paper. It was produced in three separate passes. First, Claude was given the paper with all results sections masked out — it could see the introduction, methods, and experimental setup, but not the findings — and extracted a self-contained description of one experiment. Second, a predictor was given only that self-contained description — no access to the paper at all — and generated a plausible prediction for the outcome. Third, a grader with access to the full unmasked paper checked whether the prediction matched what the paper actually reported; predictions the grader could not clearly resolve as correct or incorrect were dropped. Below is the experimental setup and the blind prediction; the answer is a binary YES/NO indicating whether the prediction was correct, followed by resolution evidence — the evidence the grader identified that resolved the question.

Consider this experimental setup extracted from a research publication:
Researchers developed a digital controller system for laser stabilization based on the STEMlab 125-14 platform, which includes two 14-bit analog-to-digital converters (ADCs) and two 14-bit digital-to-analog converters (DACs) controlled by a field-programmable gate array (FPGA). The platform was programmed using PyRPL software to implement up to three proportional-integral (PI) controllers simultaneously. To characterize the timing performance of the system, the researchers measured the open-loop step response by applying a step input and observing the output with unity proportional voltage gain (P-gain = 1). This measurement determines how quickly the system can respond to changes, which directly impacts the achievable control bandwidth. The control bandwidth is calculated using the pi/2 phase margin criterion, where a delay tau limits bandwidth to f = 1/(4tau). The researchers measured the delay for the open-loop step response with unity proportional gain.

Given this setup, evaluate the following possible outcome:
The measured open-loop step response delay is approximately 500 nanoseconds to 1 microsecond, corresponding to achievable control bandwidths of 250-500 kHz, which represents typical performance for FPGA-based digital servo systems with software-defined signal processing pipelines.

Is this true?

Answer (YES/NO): NO